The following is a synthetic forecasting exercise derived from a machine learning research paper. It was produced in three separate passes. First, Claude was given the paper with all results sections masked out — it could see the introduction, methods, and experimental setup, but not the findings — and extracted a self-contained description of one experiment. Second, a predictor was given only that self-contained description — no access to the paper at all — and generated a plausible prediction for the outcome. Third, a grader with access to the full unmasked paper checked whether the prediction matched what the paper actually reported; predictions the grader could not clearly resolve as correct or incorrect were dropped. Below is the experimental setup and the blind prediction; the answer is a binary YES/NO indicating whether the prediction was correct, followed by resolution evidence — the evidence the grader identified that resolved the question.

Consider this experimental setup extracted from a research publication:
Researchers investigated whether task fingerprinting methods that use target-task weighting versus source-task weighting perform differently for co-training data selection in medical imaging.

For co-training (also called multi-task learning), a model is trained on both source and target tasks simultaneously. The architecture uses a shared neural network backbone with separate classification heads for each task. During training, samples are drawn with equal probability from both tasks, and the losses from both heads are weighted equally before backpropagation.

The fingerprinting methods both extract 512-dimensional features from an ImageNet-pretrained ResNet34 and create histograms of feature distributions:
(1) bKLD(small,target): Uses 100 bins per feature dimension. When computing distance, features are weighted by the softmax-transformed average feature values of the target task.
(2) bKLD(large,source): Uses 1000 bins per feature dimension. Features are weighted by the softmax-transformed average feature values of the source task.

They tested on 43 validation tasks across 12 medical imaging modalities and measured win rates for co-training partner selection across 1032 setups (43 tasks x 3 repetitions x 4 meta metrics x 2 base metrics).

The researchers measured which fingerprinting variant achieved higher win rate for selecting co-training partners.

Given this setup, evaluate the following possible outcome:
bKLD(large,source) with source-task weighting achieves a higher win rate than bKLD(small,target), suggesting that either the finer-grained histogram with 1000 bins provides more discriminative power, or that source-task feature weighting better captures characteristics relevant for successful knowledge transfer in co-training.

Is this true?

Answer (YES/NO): YES